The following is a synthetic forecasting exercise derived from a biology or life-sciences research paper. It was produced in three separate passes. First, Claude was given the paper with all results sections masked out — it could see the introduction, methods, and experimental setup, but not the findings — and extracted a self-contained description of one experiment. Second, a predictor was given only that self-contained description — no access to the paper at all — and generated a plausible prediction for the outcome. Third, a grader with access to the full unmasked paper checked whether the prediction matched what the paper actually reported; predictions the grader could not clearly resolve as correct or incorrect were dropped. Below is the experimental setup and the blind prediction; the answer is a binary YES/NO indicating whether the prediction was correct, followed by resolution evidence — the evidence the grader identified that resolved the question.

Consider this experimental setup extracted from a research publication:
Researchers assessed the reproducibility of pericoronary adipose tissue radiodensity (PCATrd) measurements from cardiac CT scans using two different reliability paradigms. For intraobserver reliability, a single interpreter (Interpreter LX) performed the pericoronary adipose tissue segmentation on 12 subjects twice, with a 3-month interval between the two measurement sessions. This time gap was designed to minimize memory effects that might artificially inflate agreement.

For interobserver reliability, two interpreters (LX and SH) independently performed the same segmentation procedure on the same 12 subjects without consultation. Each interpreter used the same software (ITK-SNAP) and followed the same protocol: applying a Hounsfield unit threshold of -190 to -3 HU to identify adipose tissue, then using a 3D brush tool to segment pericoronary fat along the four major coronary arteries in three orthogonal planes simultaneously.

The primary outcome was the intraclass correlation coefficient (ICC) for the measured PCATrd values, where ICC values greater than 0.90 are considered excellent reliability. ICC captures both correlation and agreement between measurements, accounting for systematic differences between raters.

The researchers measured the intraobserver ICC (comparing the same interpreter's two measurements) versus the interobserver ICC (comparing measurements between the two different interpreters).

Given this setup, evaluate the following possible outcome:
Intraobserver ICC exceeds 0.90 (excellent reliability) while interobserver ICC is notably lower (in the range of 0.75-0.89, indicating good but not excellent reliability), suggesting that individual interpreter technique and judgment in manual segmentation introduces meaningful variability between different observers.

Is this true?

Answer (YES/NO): NO